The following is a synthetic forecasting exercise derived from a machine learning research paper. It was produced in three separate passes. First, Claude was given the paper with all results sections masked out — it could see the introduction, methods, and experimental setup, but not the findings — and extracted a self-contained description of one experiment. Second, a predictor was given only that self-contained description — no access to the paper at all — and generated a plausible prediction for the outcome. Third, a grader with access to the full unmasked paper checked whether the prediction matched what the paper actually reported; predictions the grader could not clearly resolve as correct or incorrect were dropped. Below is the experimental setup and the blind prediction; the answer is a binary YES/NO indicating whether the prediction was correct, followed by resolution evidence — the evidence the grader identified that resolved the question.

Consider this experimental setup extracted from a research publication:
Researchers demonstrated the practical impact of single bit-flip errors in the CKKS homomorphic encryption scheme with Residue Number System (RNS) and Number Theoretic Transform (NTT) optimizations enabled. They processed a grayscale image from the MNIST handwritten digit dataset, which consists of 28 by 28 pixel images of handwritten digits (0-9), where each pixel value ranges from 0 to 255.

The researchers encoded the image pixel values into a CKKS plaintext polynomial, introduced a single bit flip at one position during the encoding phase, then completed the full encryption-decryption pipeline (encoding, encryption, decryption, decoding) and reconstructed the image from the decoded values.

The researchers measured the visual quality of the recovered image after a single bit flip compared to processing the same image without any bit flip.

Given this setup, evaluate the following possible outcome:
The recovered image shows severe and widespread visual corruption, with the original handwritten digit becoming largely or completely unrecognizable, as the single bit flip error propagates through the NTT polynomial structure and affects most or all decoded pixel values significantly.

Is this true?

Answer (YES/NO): YES